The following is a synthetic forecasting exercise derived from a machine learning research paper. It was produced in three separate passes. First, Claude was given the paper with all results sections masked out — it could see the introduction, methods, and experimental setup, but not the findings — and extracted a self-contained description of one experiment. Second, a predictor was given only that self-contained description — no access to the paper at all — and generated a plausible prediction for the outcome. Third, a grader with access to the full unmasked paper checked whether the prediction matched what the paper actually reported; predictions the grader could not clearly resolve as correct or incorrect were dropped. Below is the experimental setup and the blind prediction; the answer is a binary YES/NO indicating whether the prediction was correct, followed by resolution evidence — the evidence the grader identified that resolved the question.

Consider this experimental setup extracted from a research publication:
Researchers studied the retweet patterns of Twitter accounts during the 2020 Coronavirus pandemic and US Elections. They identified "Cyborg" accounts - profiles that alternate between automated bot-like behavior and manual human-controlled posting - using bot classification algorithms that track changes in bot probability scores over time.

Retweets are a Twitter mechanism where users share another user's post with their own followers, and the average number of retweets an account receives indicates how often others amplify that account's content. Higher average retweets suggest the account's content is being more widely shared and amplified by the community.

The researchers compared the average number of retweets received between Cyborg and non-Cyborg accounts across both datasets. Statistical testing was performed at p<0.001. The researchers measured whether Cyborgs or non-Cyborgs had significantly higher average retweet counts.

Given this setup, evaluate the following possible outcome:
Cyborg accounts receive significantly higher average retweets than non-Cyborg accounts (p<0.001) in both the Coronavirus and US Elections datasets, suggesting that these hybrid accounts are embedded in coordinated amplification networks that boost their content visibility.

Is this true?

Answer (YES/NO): YES